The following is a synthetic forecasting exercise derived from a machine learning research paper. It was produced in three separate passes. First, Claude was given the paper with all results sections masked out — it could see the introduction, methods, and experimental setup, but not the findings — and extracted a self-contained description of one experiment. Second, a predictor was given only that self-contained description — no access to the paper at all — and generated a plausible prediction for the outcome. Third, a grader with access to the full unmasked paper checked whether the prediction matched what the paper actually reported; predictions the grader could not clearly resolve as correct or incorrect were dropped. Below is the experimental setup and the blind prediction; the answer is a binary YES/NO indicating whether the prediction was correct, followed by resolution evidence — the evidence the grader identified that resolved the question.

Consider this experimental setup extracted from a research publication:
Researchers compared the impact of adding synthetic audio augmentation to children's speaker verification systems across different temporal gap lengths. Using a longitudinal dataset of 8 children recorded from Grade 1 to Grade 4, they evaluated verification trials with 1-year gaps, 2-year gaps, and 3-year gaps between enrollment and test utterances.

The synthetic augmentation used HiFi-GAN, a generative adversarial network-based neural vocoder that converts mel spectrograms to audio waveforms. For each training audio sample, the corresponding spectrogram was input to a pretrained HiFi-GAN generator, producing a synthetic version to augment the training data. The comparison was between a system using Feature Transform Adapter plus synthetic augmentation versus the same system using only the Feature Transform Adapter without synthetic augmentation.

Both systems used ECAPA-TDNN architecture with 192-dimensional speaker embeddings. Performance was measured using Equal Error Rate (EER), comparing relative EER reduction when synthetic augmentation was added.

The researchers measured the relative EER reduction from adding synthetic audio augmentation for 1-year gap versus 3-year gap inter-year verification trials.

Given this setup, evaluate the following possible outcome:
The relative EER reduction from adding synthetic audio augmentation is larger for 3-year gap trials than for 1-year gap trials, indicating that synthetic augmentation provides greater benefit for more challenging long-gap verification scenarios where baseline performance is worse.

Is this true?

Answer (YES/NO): NO